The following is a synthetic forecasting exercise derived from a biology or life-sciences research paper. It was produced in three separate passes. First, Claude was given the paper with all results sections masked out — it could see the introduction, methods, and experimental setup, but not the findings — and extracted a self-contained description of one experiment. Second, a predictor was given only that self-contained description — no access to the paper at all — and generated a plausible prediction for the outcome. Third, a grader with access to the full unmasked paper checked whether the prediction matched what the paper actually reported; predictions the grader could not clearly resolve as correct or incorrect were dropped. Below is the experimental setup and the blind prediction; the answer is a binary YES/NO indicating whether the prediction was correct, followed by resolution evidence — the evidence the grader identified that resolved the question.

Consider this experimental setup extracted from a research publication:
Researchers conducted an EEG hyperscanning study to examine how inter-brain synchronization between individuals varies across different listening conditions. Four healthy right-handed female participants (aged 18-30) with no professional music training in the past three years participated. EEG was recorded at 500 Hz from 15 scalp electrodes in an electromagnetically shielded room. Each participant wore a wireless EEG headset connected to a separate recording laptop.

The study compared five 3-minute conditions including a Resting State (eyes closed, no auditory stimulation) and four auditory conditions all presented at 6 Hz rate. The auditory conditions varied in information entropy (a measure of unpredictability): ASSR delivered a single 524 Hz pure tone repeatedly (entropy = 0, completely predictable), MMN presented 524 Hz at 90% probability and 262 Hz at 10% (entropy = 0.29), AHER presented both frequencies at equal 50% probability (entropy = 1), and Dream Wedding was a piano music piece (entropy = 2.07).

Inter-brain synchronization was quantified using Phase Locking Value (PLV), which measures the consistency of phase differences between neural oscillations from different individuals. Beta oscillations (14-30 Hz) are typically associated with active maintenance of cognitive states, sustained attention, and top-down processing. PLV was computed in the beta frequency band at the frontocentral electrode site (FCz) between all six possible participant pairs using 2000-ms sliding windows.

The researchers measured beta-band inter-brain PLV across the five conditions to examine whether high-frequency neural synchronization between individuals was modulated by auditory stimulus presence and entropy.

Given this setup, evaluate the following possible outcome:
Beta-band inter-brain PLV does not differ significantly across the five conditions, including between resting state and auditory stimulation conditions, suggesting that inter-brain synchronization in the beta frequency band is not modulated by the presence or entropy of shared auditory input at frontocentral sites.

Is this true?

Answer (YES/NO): NO